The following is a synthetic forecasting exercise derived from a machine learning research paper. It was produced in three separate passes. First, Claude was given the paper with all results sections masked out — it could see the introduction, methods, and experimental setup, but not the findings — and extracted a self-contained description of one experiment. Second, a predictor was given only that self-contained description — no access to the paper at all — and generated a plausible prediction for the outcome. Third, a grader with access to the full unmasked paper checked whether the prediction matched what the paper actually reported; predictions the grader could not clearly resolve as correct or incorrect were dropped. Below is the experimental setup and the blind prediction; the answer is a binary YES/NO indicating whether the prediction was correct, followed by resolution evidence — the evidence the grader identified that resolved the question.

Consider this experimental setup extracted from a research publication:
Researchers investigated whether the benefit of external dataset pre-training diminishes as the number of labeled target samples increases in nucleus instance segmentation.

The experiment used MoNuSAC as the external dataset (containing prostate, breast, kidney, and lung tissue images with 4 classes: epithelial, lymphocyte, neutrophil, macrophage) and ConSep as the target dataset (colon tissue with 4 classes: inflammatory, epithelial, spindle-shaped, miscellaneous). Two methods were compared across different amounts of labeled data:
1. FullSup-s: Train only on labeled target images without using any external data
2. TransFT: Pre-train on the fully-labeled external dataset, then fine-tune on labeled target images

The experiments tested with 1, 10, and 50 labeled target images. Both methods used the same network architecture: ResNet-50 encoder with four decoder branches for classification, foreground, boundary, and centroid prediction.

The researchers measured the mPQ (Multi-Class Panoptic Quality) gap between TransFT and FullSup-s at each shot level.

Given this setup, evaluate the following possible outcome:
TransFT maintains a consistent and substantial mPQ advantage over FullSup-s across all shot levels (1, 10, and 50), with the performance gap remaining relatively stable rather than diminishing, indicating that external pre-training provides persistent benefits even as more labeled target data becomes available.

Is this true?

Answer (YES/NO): NO